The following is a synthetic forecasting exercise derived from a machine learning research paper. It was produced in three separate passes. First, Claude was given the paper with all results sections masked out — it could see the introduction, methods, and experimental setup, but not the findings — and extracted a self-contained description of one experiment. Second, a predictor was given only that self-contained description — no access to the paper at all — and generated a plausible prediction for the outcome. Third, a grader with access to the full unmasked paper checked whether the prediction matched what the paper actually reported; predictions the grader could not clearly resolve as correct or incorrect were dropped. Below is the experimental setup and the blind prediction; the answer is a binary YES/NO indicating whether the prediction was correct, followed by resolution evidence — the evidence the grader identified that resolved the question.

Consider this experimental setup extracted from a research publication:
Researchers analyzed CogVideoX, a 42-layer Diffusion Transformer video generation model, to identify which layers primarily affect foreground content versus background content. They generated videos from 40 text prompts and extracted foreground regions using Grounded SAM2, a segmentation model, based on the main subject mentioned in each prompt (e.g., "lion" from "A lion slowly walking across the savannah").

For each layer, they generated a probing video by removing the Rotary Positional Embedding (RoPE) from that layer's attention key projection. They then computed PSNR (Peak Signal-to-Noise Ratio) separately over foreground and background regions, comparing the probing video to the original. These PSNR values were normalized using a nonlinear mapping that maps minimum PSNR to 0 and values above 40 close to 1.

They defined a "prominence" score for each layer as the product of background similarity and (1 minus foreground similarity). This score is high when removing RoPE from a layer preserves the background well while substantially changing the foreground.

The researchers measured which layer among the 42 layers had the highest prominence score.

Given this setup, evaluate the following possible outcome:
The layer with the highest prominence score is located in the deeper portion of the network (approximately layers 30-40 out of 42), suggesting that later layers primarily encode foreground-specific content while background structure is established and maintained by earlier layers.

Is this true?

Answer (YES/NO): NO